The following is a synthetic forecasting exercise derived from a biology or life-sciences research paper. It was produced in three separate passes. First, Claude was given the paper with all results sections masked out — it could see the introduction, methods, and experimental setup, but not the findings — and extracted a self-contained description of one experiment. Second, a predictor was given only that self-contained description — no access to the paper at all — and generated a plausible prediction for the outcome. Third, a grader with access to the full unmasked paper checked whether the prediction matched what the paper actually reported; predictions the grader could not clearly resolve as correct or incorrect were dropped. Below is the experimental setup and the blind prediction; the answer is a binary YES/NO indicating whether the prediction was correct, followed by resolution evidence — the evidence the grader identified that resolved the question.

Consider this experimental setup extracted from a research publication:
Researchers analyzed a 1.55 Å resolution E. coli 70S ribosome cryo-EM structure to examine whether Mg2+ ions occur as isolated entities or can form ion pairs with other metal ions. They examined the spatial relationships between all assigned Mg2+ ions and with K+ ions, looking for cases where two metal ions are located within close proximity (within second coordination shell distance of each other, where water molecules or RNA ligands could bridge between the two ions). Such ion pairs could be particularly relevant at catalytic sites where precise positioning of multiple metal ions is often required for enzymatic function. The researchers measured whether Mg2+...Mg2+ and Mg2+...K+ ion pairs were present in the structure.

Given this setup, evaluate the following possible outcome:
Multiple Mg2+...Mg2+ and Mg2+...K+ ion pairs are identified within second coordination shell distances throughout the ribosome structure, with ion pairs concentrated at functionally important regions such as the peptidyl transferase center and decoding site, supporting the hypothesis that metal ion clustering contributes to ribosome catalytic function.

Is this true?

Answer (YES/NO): YES